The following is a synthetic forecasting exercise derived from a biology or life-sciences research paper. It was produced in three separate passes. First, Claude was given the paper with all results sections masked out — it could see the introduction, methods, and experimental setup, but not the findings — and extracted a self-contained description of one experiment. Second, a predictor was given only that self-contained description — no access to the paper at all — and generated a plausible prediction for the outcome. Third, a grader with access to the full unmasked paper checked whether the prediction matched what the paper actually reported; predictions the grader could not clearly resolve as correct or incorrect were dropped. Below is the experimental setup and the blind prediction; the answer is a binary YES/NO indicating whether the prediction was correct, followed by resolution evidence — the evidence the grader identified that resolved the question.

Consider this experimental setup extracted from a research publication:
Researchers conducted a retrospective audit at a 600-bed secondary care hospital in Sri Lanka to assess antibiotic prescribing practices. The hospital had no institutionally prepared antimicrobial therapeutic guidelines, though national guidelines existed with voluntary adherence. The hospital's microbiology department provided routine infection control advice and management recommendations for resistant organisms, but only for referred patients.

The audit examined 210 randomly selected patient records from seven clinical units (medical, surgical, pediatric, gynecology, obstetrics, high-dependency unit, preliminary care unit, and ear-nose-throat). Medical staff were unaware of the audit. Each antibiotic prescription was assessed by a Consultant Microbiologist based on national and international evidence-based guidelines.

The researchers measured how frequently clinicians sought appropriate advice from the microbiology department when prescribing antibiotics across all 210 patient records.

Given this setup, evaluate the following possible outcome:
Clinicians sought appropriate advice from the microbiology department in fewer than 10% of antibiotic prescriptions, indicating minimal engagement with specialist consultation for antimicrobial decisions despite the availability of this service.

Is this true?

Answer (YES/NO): YES